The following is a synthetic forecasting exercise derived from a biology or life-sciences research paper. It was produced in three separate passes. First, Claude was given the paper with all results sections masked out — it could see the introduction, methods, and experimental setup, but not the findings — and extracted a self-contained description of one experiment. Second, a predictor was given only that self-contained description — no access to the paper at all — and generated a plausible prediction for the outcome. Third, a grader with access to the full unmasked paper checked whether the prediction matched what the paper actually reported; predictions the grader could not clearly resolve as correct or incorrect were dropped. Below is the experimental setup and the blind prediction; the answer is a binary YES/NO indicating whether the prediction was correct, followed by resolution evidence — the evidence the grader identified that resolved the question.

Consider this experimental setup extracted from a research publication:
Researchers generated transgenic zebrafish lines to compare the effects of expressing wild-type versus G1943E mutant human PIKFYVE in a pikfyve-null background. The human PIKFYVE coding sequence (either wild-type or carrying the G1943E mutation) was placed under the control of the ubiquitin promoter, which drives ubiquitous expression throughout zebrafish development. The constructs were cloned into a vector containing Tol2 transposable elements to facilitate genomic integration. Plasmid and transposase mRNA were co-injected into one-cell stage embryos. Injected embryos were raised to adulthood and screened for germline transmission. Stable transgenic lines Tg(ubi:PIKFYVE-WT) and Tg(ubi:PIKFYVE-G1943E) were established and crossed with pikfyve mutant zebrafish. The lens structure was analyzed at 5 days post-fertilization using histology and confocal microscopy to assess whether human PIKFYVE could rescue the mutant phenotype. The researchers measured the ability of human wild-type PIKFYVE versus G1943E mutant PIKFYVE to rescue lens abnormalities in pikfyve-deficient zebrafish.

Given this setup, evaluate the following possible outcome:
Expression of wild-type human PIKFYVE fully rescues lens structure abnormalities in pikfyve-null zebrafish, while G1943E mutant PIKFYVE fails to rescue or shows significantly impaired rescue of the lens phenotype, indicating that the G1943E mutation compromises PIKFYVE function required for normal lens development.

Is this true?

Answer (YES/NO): NO